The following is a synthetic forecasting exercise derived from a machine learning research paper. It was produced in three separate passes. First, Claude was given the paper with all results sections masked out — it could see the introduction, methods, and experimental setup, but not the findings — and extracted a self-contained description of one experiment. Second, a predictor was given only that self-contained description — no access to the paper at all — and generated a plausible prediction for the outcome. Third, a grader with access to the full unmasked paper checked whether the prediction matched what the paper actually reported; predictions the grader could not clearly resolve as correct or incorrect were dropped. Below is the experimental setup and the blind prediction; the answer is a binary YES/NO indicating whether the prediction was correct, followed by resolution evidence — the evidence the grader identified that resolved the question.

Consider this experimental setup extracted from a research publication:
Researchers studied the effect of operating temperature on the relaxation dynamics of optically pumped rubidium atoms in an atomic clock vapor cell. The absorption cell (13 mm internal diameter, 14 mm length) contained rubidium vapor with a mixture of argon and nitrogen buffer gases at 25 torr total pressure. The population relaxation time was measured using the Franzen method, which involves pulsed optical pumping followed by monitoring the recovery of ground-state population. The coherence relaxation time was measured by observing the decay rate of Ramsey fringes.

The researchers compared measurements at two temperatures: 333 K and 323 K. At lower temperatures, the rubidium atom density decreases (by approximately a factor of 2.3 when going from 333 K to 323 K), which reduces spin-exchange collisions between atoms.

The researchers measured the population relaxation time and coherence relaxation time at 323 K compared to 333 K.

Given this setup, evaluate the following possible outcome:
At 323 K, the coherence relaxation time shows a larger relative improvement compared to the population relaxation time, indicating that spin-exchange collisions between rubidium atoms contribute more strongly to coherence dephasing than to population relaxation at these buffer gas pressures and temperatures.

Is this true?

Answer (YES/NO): NO